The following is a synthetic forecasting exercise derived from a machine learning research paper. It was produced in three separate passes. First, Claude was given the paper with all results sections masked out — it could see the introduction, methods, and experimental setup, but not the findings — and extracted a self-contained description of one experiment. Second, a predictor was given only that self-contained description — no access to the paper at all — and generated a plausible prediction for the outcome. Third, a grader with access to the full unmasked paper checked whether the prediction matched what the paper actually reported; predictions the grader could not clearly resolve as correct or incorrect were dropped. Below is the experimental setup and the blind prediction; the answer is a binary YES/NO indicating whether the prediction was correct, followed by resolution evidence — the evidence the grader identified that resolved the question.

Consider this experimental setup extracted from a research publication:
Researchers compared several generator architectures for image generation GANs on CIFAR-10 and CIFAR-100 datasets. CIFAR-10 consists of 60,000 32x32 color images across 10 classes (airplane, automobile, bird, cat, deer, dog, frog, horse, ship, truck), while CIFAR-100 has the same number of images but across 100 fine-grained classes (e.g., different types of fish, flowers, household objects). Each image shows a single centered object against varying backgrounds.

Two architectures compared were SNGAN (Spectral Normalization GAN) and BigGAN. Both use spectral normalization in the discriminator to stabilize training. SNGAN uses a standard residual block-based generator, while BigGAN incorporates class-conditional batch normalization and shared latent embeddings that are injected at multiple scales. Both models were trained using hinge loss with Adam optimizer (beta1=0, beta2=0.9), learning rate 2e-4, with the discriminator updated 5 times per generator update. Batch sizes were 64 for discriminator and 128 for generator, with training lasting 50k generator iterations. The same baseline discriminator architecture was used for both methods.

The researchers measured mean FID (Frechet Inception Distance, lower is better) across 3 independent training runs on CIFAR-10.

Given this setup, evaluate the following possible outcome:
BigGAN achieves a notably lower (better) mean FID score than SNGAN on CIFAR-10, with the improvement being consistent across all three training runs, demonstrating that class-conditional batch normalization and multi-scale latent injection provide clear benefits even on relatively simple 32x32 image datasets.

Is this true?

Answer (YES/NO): NO